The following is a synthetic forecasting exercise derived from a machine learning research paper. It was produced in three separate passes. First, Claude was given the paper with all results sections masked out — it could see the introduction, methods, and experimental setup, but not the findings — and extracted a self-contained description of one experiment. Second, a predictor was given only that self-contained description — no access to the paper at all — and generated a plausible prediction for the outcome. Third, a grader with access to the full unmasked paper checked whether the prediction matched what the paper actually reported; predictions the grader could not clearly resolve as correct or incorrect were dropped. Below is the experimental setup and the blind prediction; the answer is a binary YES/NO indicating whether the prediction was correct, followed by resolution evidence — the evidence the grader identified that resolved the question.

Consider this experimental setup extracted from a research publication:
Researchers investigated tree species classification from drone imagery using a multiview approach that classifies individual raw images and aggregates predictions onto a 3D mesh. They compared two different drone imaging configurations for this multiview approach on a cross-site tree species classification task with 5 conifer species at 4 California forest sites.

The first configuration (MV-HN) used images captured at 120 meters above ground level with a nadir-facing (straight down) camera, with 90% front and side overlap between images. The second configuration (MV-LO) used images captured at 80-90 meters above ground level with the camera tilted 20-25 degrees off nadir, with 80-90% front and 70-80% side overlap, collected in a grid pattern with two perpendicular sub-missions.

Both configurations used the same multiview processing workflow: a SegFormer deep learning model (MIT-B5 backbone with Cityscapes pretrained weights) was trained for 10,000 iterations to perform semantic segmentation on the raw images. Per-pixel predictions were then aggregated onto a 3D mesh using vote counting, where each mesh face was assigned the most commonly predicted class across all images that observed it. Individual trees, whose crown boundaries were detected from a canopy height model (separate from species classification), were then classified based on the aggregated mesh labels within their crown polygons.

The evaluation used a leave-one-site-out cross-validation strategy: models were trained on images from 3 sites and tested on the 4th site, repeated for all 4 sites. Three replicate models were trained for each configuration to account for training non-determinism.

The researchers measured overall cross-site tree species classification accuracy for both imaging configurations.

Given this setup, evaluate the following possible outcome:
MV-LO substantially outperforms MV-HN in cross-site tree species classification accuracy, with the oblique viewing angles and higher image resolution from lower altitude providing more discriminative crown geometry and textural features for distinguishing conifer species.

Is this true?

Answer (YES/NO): YES